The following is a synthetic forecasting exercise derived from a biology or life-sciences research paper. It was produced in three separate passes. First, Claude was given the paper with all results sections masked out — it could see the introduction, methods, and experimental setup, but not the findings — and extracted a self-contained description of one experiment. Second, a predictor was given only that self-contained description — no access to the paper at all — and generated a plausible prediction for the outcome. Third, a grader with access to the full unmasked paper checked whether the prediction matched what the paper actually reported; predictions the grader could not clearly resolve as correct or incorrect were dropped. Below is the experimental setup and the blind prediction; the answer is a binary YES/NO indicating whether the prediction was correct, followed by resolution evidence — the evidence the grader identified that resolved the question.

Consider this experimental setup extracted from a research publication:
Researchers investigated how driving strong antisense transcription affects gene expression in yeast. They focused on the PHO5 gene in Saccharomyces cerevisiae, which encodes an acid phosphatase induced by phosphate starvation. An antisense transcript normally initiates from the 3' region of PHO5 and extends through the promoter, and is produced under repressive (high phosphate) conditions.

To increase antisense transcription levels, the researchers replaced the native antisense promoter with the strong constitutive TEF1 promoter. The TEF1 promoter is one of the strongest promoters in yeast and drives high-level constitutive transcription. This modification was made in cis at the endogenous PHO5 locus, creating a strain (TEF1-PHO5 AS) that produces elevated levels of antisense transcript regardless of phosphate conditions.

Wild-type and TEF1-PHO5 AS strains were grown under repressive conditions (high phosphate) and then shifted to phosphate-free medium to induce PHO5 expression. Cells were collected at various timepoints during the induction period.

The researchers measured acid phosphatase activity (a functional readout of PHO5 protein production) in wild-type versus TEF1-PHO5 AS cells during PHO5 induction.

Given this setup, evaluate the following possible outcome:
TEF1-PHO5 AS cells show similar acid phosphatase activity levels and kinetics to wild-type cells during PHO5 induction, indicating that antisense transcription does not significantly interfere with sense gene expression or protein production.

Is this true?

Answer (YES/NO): NO